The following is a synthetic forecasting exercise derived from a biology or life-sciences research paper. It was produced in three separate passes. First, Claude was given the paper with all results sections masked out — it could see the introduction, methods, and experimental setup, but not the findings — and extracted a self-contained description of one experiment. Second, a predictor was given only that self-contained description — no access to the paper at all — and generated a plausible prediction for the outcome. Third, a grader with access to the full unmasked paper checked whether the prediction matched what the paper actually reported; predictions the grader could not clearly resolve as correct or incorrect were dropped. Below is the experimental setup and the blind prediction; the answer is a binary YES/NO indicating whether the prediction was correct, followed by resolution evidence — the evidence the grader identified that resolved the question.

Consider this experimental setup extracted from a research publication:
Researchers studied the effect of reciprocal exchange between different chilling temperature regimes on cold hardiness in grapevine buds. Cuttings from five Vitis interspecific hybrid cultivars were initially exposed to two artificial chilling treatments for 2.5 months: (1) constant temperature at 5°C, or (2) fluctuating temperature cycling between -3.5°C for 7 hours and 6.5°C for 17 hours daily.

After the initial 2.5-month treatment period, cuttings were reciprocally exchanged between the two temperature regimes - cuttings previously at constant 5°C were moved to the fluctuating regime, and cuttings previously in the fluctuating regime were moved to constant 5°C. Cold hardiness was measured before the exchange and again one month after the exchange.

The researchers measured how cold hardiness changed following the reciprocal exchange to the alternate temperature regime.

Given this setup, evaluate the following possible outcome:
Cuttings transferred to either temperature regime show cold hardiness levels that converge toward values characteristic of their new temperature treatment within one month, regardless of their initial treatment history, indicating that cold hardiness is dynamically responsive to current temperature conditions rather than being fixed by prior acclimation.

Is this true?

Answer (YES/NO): NO